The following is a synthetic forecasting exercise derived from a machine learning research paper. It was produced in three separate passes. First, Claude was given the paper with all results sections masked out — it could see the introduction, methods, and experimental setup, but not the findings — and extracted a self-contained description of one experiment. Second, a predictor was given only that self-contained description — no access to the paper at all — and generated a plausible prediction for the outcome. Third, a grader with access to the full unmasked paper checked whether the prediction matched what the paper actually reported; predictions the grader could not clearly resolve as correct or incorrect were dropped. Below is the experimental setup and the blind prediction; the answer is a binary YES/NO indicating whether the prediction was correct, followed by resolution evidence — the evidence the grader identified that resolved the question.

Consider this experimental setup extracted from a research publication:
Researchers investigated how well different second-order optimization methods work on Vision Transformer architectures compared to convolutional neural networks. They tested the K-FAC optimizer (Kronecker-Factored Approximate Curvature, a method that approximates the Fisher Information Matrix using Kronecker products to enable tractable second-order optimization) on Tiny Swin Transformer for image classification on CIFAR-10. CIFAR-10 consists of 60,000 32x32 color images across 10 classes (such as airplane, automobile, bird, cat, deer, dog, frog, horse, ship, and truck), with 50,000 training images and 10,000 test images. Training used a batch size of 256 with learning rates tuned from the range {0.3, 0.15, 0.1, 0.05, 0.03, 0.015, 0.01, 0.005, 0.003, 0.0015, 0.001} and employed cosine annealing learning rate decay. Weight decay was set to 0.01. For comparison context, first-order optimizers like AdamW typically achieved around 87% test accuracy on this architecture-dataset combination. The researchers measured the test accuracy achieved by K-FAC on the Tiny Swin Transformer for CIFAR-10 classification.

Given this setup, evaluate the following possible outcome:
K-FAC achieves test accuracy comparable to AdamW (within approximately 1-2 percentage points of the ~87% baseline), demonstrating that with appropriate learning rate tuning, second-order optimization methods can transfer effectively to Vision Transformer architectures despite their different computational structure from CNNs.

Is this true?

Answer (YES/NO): NO